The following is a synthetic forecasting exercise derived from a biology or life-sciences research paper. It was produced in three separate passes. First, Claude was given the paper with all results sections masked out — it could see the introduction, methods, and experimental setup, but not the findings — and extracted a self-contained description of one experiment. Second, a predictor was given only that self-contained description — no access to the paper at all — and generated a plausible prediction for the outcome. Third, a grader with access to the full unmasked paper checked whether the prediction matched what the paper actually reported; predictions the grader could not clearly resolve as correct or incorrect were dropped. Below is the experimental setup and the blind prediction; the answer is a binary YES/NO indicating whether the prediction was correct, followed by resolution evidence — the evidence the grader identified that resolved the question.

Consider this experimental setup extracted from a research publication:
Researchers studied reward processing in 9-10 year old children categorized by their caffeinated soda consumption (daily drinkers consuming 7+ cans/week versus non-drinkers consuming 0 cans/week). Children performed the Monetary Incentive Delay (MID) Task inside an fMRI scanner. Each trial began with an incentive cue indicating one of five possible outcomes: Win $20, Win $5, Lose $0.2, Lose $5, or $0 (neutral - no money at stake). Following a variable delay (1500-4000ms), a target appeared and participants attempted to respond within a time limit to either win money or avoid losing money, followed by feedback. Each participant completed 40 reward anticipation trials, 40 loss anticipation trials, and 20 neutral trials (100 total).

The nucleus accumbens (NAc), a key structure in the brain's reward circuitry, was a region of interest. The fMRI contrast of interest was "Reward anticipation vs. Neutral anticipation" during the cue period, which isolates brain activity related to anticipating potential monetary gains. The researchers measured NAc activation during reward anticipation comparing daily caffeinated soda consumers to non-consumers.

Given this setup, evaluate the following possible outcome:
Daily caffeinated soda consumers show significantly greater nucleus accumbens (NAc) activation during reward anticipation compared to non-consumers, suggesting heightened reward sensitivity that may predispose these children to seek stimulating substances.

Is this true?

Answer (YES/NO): NO